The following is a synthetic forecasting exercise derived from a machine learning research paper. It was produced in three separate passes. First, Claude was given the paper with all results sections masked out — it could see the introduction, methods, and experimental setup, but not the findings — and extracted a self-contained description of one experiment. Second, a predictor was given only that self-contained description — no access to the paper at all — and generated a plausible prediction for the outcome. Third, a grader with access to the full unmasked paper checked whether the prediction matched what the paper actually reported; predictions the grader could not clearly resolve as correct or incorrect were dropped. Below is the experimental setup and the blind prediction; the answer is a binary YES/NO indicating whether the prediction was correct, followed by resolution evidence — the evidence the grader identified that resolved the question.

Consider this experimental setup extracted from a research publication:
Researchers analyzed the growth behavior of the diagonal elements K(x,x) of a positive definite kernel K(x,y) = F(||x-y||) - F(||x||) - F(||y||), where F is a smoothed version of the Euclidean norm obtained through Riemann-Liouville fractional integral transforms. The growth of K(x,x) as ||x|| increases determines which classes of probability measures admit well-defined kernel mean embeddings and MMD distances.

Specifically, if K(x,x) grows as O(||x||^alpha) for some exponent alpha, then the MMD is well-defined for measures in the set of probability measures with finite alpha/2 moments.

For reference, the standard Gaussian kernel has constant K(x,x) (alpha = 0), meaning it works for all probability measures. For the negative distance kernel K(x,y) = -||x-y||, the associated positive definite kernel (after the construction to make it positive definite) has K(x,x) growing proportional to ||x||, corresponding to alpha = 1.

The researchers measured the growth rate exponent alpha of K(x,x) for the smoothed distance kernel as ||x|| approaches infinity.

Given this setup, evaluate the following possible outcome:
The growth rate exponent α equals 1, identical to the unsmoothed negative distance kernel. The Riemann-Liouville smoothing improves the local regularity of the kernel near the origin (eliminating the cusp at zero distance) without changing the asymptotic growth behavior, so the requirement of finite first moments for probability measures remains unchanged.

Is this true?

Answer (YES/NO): YES